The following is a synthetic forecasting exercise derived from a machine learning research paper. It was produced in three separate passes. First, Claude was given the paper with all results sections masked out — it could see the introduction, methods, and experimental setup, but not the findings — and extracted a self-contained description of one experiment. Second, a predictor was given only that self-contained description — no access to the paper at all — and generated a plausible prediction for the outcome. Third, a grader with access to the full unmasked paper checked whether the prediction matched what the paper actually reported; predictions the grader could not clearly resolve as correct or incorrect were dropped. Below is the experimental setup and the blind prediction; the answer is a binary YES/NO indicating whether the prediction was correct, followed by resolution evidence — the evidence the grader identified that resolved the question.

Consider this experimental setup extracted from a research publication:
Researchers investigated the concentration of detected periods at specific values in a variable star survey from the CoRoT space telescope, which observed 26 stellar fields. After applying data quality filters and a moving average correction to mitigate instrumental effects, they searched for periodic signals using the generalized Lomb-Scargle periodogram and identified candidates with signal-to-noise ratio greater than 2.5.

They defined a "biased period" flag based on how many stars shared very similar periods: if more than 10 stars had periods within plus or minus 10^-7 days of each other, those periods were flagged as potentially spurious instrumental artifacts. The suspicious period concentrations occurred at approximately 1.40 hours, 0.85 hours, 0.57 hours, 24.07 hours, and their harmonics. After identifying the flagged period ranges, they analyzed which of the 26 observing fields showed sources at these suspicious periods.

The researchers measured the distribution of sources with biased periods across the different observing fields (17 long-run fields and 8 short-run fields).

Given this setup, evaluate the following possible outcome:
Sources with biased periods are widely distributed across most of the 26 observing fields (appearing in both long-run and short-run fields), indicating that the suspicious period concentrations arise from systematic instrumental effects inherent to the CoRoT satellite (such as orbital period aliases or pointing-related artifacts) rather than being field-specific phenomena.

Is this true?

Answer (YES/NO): NO